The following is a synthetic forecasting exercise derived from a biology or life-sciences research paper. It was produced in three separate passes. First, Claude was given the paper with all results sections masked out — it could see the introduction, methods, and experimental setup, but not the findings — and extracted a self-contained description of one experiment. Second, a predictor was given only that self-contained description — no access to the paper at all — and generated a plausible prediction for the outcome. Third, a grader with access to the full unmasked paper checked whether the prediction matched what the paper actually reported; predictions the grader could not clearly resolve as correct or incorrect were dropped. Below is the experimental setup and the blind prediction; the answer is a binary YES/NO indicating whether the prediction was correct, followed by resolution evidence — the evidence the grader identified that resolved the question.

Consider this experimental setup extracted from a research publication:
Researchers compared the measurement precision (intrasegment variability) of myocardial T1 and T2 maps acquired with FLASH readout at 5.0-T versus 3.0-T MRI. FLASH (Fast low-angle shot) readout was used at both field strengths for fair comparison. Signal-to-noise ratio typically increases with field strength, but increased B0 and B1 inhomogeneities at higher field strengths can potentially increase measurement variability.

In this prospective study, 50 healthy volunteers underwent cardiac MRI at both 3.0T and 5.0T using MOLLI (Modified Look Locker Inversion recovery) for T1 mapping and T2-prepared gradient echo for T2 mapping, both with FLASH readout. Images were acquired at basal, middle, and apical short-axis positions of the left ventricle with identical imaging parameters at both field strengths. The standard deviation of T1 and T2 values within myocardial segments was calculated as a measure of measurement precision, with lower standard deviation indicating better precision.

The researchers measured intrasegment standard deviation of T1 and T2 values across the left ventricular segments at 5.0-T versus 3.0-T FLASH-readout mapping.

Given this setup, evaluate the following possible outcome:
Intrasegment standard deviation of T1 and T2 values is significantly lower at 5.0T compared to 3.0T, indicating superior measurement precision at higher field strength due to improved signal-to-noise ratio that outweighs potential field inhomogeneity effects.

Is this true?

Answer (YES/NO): NO